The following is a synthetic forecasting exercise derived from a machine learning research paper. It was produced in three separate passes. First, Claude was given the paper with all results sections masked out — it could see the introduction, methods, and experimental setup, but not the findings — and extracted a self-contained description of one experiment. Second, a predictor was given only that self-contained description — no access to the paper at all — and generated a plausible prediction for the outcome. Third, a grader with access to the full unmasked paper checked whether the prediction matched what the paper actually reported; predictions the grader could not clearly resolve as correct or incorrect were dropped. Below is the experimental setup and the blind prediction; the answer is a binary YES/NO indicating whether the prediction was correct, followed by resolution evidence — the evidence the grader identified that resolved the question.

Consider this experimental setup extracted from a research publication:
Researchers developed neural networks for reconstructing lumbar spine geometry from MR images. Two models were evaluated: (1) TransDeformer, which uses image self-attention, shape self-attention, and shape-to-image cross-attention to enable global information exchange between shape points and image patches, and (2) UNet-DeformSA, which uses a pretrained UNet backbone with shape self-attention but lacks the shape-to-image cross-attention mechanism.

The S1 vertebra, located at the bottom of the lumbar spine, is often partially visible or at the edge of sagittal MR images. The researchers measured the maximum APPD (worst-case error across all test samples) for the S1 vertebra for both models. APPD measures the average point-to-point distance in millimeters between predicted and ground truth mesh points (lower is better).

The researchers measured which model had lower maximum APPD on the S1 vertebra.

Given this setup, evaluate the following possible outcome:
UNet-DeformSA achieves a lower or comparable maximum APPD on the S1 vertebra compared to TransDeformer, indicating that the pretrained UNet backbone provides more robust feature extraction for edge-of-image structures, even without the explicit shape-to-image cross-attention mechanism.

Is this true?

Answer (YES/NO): NO